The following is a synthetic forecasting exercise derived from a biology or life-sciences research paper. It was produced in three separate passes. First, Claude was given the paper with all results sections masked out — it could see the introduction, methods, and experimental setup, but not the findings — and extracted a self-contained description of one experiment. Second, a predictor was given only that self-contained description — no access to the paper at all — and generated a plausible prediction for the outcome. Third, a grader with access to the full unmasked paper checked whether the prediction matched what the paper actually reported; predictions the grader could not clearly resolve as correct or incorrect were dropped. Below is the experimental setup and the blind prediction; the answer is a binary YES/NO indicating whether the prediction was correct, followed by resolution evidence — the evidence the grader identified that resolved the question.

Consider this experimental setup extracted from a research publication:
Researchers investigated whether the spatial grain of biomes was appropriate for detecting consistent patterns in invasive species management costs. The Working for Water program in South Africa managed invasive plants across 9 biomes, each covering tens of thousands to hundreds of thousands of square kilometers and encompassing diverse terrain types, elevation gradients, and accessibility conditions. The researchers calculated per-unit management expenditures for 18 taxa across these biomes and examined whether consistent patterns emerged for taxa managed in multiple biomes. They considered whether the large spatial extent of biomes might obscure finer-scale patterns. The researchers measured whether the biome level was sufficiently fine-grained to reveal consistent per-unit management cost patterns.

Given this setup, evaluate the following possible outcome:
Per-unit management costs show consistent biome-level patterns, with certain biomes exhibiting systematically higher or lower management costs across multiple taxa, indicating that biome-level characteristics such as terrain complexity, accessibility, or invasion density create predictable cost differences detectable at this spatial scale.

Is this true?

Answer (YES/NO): NO